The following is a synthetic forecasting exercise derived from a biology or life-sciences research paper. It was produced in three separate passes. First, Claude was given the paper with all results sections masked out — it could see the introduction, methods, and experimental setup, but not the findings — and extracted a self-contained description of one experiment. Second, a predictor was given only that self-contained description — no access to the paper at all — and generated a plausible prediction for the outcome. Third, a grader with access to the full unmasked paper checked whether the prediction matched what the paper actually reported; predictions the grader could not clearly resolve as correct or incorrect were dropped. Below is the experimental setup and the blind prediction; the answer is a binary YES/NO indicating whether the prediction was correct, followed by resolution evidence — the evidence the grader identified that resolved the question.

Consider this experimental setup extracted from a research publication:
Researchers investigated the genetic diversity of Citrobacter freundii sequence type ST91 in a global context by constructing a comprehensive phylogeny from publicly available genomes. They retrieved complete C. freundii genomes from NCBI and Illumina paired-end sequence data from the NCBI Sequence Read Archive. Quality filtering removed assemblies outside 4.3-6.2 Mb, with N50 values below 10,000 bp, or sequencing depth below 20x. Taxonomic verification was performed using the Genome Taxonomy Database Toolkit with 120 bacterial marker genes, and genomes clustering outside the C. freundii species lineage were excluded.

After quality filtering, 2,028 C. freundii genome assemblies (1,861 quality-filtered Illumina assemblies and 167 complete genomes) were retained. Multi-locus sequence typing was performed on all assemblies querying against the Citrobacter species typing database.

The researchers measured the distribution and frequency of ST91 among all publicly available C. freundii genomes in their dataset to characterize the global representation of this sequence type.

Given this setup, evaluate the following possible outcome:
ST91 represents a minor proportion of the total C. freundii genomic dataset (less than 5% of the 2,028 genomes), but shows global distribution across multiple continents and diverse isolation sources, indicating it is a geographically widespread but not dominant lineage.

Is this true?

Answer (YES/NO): YES